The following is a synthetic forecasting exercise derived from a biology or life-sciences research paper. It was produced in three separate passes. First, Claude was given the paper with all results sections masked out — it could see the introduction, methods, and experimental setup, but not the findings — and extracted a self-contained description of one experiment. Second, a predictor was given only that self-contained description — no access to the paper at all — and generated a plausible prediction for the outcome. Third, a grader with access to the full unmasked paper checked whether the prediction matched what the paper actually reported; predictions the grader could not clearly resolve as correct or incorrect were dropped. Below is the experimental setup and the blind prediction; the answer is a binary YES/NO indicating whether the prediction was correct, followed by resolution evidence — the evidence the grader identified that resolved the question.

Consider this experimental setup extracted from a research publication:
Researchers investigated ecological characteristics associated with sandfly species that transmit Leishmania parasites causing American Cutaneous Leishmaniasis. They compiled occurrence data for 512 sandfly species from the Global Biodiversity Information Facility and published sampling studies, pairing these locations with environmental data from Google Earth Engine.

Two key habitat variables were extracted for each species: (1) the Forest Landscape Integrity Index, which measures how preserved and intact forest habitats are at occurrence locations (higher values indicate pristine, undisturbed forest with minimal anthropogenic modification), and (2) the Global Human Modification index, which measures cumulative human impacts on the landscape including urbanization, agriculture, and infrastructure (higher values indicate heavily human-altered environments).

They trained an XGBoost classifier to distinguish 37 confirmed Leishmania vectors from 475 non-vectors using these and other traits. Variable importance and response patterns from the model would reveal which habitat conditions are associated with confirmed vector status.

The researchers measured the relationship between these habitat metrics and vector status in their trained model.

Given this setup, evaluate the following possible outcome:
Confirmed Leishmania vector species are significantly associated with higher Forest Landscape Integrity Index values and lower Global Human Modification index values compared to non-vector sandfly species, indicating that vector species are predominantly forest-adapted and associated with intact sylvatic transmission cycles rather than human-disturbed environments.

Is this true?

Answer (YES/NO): YES